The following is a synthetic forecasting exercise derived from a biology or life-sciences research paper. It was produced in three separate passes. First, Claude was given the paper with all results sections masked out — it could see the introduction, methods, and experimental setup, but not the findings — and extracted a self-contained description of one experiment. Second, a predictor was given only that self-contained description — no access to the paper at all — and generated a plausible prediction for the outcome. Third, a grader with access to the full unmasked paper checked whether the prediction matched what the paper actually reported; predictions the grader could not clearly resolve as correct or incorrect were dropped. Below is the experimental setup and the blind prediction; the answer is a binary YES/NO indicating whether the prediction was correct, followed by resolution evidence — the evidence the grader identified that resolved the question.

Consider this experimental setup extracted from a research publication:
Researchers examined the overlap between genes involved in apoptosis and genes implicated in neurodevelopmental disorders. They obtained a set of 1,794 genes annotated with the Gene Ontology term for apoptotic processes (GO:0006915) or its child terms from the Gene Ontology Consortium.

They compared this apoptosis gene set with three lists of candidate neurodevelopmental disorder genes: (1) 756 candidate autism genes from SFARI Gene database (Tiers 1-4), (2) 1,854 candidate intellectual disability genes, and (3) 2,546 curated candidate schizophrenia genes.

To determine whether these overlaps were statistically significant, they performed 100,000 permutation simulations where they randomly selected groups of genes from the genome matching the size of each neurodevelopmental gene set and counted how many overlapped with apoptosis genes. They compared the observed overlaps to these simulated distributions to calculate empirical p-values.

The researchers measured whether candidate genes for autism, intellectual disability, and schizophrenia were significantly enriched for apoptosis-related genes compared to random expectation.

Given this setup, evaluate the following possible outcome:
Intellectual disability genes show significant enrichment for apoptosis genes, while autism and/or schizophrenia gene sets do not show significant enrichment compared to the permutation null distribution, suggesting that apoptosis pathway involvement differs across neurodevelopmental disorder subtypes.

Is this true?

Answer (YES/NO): NO